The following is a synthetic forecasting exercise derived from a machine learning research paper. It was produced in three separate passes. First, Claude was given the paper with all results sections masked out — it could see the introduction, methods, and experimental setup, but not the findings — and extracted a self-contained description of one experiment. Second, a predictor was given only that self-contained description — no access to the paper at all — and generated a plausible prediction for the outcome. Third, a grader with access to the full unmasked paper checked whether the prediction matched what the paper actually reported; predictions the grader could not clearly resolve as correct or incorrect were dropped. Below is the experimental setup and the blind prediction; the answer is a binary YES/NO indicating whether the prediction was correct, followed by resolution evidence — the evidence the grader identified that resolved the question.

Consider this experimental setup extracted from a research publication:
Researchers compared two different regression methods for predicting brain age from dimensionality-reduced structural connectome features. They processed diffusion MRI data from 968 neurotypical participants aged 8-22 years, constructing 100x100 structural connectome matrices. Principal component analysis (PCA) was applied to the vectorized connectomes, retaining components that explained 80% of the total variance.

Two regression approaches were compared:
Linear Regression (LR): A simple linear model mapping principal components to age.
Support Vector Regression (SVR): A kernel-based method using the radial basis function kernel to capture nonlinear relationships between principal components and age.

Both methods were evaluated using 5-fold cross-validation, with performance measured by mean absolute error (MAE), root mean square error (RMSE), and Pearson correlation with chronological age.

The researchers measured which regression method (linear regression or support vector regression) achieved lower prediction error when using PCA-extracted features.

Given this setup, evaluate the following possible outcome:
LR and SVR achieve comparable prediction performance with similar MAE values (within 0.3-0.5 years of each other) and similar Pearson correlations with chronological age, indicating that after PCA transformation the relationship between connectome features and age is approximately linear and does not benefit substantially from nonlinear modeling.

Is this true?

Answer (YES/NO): YES